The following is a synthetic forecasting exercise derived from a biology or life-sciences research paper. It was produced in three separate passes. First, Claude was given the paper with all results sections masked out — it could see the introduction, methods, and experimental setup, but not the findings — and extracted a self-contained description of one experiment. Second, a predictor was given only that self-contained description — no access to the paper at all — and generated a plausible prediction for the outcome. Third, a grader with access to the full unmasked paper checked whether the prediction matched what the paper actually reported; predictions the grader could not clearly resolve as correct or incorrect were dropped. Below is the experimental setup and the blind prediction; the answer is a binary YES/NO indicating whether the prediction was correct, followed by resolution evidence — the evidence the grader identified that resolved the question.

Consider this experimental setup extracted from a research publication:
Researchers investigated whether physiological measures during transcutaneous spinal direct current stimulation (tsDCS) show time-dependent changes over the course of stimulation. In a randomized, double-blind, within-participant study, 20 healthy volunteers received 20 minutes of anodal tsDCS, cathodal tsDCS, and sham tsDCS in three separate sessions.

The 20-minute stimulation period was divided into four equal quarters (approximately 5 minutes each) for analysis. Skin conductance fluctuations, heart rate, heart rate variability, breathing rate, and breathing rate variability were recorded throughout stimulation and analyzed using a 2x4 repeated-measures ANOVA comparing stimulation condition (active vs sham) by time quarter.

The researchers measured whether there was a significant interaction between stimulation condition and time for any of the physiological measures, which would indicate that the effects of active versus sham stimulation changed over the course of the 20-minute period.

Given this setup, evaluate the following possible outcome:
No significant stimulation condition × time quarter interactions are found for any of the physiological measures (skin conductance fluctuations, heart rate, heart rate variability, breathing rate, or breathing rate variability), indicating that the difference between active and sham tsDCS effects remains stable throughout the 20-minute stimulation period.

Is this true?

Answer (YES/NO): NO